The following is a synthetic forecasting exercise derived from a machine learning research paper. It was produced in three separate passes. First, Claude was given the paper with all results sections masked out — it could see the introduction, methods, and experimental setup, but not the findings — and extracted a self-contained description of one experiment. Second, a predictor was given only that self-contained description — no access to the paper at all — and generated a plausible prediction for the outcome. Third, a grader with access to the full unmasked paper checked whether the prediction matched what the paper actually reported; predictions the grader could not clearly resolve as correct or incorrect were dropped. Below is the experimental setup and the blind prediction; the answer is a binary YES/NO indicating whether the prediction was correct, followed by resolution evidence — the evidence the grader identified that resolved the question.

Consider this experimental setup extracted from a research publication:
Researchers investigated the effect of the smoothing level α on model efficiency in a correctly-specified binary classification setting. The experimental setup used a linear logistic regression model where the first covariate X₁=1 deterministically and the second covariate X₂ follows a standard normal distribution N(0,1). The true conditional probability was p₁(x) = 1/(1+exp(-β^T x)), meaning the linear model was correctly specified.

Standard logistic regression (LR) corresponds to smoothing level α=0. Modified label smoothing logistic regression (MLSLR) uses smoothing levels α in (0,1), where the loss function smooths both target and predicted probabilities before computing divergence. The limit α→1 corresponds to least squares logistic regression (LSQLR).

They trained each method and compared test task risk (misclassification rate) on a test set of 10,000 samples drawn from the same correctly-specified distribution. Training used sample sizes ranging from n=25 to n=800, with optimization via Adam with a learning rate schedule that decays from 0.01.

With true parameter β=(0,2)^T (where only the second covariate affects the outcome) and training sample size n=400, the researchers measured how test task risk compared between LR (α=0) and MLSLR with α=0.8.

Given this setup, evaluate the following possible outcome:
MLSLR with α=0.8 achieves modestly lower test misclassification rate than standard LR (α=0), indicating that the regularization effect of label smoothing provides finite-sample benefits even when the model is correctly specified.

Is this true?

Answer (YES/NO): NO